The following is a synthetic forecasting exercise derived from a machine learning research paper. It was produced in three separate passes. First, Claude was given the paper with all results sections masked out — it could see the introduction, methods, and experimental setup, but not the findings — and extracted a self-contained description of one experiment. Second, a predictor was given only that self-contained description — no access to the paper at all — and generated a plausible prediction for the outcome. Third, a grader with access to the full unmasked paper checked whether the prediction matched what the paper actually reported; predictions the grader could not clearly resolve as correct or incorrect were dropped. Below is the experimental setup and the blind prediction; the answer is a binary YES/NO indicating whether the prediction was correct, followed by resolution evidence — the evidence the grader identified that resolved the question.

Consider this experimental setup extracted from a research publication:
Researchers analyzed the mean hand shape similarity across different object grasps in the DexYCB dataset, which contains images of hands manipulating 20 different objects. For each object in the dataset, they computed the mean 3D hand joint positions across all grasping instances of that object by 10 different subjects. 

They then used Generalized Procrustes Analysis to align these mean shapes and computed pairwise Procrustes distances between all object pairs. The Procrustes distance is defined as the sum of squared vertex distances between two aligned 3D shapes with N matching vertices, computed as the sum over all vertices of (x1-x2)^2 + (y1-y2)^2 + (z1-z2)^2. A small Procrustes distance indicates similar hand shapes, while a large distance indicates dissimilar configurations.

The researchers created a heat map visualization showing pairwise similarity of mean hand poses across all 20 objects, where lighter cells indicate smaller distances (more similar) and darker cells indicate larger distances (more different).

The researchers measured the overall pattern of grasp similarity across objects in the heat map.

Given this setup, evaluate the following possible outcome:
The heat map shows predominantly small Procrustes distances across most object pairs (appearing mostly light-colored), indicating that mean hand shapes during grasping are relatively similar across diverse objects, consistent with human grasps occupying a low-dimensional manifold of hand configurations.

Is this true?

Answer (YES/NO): NO